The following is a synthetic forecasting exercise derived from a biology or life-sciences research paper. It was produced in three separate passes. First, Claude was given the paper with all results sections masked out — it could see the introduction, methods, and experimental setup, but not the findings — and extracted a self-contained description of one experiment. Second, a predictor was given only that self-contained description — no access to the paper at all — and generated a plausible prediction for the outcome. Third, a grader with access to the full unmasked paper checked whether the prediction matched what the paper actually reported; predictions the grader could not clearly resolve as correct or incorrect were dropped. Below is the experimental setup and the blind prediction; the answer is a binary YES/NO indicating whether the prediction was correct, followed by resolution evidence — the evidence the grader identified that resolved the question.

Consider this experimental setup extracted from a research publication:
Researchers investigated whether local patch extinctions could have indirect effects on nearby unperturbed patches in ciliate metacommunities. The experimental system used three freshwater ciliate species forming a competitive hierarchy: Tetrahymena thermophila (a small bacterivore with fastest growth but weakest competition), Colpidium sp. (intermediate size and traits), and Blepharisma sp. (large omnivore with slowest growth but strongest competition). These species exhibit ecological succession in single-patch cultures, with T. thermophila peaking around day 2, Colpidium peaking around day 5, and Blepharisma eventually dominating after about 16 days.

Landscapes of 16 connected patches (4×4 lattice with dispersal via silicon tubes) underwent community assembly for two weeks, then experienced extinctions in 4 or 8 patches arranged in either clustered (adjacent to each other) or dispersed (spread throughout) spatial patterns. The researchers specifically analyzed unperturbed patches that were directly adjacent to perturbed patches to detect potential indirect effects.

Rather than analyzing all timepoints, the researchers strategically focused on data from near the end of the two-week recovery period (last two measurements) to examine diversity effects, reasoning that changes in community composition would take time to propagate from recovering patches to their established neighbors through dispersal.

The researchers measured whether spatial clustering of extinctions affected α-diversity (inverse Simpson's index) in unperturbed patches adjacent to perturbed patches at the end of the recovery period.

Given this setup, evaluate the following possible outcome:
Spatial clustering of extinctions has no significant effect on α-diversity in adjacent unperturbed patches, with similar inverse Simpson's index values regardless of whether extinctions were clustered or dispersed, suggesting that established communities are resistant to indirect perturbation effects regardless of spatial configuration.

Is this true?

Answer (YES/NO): NO